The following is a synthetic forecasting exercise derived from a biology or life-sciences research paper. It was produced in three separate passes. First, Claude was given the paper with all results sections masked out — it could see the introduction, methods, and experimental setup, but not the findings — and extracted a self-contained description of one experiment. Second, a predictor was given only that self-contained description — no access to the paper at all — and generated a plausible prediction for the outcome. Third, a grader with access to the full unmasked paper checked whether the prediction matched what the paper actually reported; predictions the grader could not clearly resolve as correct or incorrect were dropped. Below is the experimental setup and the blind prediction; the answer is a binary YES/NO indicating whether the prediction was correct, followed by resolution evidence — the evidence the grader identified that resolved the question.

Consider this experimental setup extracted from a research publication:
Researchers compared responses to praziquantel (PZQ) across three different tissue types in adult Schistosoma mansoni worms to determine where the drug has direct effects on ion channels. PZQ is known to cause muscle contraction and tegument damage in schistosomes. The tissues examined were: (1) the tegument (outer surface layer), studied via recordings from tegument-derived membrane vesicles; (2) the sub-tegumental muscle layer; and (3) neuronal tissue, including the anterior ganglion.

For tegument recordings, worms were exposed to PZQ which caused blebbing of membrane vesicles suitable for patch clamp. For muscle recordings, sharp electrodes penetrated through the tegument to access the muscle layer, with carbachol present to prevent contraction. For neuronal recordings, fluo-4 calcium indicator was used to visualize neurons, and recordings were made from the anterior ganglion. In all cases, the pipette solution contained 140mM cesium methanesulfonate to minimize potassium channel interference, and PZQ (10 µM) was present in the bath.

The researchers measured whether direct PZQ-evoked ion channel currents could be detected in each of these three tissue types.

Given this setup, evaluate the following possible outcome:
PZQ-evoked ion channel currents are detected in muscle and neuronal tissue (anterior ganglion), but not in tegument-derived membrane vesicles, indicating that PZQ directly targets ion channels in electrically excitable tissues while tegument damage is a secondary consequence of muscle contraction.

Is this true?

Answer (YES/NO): NO